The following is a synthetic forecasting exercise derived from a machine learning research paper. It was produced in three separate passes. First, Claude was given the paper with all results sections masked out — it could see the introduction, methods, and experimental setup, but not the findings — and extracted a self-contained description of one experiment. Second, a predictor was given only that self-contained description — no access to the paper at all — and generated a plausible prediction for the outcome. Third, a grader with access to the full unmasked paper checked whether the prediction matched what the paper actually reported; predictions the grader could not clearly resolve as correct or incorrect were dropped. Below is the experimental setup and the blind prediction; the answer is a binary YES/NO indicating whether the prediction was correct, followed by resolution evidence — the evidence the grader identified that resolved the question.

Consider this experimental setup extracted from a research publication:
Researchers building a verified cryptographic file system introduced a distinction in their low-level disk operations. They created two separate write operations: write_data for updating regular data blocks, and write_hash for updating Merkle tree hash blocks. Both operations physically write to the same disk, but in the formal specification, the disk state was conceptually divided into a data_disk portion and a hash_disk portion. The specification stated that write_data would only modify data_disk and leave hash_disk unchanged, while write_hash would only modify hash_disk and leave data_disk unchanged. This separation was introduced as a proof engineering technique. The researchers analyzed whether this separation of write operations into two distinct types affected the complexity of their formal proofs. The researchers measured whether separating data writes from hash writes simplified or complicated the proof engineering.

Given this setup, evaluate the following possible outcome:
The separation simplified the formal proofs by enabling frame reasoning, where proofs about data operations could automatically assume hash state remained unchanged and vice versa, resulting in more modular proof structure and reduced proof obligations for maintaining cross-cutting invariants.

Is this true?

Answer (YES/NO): YES